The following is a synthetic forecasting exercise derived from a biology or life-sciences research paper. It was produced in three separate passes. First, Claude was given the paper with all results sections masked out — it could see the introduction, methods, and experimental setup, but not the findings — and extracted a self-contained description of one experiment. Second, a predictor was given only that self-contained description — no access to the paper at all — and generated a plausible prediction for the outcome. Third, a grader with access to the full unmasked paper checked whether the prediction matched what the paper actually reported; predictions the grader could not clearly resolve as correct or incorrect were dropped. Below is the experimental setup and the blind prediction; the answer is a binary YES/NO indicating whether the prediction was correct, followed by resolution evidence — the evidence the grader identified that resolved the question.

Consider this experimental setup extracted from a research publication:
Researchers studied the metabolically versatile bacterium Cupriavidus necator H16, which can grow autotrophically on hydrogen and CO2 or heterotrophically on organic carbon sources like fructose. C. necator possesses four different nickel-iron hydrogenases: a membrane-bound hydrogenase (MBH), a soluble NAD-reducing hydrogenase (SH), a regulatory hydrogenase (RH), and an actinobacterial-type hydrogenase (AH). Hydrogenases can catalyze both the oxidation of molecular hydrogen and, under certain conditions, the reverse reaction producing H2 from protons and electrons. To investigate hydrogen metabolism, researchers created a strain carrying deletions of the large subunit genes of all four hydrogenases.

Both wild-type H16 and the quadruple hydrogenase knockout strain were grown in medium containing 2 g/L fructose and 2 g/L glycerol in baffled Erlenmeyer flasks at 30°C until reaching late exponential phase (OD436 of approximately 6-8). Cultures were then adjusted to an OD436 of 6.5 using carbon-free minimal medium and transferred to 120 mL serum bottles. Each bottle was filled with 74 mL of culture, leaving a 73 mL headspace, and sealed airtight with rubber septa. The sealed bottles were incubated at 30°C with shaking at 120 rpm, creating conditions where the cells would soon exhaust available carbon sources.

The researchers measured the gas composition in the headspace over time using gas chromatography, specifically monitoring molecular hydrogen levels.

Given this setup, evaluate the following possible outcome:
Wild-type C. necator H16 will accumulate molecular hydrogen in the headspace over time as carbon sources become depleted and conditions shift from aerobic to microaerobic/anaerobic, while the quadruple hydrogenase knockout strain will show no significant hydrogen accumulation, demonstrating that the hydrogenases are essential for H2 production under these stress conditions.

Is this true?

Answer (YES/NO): NO